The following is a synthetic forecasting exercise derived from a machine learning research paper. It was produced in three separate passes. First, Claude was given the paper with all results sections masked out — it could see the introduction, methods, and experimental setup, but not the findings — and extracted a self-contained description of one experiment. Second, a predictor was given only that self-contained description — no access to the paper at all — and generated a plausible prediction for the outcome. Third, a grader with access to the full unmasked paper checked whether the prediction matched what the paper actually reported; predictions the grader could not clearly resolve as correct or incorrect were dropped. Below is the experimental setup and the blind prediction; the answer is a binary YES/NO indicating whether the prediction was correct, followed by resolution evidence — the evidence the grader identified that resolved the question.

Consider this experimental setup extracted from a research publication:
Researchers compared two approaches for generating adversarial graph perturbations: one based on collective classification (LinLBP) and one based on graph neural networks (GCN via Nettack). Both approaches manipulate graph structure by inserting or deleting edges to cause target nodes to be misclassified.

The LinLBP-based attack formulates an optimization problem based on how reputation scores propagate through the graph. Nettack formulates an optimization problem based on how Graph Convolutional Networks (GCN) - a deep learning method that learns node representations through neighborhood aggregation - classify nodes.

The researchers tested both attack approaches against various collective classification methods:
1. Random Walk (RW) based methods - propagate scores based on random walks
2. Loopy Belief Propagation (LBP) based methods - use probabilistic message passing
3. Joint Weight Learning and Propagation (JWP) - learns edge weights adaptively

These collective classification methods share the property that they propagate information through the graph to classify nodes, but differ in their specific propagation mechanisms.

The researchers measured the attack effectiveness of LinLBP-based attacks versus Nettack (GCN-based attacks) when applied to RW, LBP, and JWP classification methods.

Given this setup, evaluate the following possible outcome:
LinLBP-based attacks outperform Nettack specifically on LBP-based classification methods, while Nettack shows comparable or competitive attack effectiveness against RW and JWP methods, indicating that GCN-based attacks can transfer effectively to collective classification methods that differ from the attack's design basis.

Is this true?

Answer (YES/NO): NO